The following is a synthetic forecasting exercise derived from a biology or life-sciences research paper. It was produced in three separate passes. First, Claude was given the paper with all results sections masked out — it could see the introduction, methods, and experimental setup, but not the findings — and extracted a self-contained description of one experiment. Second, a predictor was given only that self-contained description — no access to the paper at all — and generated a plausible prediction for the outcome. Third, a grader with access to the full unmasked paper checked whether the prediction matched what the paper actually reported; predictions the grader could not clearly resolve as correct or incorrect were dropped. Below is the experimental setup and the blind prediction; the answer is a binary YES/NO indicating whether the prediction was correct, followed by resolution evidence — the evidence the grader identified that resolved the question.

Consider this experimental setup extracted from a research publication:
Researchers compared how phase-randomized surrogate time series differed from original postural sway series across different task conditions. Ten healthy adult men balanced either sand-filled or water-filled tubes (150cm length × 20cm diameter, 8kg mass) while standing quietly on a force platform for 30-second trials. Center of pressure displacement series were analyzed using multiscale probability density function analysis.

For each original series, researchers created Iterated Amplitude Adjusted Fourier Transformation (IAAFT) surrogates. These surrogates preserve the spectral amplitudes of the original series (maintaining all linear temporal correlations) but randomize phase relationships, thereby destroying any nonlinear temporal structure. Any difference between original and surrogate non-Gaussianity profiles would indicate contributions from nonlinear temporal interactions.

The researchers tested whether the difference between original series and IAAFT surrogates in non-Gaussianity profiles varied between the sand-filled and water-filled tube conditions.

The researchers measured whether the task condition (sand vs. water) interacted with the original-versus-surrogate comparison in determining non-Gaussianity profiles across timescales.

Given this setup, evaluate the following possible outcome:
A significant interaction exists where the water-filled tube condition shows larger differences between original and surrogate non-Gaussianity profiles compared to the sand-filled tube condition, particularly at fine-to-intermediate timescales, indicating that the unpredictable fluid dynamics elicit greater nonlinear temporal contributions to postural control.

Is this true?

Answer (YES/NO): NO